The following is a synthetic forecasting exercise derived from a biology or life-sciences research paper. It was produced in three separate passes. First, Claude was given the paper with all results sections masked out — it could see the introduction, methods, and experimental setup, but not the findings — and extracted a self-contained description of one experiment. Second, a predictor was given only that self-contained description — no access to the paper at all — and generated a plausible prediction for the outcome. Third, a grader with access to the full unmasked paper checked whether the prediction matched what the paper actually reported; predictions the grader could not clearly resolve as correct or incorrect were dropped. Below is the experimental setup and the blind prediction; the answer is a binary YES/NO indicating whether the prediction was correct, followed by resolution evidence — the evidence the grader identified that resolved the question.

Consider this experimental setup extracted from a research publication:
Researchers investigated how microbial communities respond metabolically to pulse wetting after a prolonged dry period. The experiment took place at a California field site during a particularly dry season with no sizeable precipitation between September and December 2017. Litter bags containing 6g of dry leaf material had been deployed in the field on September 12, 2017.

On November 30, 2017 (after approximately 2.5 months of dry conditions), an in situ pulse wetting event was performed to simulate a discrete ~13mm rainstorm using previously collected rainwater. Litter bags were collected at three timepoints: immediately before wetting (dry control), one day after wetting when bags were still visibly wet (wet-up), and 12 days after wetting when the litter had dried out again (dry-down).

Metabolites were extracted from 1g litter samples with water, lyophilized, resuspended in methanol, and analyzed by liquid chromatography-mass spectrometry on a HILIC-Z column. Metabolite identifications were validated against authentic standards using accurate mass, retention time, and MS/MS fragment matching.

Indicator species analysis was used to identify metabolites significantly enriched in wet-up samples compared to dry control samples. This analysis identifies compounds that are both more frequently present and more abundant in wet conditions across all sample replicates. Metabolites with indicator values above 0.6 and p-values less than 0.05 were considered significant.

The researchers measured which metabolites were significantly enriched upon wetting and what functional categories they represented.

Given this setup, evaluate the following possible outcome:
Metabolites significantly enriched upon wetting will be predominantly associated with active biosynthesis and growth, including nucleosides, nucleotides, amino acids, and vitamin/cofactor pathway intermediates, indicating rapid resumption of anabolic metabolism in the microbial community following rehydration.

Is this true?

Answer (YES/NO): YES